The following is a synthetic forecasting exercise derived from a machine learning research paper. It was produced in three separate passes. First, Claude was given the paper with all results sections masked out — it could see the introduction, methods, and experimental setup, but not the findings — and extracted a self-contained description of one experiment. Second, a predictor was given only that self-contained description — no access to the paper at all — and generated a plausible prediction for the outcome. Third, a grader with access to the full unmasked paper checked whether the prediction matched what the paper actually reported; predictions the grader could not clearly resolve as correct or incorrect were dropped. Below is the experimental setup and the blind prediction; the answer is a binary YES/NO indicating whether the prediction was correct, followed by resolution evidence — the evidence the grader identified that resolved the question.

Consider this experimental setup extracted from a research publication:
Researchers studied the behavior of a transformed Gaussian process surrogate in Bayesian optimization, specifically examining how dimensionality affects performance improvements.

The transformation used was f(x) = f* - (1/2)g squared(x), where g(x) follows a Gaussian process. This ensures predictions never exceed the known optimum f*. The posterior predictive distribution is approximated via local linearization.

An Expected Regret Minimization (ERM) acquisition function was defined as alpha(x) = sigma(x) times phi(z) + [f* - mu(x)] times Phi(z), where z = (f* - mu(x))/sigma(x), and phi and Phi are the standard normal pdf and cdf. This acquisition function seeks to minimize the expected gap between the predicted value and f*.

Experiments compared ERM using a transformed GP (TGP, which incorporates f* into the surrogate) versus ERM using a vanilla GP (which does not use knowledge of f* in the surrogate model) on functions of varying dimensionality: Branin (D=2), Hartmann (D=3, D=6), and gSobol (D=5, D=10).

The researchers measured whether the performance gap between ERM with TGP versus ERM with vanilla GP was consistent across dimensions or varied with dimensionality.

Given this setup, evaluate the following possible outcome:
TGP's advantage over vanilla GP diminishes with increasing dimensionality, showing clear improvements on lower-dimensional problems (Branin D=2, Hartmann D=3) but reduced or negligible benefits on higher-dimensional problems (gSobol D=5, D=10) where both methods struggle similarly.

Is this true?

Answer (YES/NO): NO